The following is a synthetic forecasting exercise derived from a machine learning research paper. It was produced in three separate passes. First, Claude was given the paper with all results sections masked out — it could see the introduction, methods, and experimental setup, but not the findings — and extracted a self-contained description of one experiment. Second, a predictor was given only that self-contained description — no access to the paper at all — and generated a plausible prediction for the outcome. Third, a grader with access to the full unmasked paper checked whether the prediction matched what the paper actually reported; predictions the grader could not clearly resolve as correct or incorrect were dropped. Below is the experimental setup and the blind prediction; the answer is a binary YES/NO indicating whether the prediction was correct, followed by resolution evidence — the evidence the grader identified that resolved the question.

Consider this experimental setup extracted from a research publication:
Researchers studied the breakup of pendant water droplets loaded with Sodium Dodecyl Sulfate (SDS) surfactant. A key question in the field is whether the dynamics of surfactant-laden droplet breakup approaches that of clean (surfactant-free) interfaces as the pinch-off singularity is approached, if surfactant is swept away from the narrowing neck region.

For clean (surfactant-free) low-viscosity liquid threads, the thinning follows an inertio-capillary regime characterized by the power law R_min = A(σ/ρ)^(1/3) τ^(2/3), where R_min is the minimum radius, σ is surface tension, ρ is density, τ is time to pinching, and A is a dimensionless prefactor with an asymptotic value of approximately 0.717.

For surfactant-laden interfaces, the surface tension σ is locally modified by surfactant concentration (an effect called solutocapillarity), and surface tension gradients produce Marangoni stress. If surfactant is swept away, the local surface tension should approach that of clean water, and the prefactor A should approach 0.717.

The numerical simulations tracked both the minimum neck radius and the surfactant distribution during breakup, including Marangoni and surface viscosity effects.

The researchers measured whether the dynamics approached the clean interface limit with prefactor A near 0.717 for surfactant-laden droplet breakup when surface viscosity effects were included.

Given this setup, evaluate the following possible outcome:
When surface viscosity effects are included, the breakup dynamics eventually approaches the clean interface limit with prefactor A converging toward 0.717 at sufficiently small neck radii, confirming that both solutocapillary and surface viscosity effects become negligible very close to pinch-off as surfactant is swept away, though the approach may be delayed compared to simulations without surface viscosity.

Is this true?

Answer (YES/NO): NO